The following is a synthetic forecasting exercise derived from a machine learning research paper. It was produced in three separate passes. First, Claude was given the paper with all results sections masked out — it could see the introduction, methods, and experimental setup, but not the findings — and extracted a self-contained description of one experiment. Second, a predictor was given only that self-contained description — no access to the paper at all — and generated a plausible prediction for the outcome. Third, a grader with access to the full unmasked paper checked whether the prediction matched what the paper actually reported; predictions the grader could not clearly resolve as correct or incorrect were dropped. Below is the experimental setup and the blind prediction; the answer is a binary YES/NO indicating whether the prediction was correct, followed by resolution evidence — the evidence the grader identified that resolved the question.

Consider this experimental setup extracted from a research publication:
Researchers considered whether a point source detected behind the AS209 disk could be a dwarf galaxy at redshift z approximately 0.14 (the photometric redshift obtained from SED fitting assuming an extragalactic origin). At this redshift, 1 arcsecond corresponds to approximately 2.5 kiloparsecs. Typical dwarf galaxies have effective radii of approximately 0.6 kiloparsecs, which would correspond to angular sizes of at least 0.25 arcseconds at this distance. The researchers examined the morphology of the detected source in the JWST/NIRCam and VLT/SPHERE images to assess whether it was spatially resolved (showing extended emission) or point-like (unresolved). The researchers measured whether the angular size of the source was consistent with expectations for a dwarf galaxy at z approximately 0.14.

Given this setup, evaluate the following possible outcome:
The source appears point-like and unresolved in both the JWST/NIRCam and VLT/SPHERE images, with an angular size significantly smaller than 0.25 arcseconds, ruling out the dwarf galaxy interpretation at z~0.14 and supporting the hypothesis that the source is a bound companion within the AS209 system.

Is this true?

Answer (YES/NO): NO